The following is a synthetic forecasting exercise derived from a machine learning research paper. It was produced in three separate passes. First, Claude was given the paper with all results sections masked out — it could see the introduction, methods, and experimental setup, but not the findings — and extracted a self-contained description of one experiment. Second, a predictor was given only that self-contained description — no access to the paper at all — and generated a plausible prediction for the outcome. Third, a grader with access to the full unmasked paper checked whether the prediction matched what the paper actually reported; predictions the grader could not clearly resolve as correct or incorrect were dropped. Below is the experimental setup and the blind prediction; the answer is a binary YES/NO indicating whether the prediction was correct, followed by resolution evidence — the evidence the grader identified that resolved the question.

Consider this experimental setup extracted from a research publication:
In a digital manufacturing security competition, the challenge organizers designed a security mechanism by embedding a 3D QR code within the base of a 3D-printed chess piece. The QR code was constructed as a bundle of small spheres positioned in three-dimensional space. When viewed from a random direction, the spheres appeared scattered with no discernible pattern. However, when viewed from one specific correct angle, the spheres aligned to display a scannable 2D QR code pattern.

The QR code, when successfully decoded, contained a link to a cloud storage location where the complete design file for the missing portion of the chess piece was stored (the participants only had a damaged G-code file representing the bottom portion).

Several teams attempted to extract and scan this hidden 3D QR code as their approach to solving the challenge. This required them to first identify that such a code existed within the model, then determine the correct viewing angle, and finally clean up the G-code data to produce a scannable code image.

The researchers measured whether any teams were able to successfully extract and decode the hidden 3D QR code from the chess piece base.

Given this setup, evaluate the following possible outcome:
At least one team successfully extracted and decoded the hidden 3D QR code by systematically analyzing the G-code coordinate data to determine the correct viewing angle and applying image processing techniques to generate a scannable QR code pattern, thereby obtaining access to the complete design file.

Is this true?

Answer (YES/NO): YES